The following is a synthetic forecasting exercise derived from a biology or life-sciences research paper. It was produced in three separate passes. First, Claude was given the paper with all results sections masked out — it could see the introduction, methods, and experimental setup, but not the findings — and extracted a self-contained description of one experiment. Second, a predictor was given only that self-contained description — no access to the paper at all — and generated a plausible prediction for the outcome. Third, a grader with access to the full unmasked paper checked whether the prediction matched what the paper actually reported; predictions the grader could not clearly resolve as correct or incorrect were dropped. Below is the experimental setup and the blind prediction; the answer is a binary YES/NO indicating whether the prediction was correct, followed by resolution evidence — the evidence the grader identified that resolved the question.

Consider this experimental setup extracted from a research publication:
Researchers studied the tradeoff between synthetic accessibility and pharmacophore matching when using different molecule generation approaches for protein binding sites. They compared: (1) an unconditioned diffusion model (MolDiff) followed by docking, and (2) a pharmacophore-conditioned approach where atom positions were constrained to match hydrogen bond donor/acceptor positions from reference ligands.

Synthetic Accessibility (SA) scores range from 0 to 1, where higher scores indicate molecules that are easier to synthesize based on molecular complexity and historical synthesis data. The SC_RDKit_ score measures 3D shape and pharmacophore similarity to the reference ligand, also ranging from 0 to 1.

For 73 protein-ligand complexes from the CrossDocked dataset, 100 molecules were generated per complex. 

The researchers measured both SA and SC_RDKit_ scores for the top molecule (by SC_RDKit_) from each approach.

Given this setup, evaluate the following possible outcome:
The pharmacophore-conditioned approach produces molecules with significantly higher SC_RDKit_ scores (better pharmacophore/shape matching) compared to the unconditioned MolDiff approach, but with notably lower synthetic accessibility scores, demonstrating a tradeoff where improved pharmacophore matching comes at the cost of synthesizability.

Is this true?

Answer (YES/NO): YES